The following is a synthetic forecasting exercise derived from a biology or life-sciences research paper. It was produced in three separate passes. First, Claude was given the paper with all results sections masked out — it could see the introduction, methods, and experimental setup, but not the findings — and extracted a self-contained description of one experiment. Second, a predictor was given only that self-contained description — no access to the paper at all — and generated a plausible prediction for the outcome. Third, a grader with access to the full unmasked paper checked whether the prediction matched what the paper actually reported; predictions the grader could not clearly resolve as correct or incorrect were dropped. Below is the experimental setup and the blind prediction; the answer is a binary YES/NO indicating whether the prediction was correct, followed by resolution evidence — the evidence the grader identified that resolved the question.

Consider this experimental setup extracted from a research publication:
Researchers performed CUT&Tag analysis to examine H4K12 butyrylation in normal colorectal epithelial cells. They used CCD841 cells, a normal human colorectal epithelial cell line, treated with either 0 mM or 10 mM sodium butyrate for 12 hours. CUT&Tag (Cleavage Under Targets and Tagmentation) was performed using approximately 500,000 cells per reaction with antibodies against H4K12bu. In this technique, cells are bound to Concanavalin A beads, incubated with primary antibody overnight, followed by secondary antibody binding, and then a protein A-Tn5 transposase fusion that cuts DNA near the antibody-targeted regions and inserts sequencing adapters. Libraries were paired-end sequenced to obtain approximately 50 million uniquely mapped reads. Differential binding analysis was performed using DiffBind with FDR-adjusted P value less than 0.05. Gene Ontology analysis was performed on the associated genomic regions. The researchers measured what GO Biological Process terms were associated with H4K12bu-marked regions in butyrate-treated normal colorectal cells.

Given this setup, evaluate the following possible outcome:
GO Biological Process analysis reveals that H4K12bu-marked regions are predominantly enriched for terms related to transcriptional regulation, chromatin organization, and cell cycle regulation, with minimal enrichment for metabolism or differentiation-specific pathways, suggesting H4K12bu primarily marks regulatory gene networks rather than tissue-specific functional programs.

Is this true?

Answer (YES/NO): NO